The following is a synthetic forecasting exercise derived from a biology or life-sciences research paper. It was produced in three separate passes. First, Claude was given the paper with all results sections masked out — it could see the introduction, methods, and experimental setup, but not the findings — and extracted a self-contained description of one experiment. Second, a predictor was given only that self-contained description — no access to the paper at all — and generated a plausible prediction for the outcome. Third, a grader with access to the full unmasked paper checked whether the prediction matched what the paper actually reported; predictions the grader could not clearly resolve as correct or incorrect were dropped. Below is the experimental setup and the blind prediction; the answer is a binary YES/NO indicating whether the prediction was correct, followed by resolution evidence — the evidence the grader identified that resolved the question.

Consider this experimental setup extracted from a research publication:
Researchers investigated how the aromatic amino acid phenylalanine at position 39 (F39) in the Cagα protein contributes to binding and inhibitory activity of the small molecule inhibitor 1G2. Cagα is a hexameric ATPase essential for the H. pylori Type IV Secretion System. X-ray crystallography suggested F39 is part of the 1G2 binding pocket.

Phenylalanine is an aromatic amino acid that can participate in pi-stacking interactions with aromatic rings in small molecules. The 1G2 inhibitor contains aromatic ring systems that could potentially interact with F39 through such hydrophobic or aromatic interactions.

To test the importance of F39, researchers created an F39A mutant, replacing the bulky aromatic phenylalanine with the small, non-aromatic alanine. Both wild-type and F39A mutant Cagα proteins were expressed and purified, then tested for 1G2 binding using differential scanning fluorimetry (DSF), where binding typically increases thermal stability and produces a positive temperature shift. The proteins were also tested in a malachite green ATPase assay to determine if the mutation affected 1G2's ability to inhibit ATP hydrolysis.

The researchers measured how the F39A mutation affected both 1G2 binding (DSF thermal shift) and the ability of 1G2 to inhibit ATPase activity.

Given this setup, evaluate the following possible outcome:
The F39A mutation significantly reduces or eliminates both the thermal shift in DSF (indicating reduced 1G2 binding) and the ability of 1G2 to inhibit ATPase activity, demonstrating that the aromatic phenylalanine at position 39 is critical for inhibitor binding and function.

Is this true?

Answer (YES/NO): YES